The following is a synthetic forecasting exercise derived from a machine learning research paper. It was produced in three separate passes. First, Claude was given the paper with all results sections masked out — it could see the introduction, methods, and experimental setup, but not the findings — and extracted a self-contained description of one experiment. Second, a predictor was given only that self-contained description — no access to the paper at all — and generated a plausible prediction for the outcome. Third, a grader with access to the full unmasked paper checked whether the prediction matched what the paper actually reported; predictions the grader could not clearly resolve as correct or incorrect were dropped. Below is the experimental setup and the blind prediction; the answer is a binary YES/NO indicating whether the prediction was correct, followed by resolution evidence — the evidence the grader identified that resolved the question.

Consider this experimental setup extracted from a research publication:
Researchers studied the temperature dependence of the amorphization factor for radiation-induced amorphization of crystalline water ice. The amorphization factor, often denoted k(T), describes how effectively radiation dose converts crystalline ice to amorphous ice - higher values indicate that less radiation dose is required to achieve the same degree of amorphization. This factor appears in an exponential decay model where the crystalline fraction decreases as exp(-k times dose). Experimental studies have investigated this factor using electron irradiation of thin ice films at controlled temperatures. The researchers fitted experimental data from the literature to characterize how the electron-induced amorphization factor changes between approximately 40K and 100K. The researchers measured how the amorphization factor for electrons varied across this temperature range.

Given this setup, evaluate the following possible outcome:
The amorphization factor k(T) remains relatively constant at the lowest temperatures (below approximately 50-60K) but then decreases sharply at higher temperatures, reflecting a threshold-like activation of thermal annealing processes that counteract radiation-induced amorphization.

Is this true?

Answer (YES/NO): NO